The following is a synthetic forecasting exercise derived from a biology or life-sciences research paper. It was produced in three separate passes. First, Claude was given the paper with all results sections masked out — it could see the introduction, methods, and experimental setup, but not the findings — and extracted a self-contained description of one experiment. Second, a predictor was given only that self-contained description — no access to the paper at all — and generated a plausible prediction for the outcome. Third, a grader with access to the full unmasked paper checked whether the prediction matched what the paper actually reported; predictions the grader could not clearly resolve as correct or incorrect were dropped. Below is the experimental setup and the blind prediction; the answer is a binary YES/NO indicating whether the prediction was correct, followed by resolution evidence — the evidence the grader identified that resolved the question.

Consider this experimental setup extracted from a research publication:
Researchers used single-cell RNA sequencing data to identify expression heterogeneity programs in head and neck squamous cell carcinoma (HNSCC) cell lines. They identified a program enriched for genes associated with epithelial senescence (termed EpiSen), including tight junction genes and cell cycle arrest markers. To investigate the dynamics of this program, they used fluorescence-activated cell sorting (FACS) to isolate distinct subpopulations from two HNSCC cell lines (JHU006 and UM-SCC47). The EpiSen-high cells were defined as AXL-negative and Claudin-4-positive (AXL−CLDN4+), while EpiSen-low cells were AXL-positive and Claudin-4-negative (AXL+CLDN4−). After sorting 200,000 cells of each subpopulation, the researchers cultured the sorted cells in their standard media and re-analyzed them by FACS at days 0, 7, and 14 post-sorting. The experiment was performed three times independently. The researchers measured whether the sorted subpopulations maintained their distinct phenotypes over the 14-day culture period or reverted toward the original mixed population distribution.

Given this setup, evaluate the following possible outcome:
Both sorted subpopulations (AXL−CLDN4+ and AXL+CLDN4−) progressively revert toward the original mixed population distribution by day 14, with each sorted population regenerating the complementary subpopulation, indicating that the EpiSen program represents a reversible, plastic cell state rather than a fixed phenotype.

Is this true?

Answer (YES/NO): YES